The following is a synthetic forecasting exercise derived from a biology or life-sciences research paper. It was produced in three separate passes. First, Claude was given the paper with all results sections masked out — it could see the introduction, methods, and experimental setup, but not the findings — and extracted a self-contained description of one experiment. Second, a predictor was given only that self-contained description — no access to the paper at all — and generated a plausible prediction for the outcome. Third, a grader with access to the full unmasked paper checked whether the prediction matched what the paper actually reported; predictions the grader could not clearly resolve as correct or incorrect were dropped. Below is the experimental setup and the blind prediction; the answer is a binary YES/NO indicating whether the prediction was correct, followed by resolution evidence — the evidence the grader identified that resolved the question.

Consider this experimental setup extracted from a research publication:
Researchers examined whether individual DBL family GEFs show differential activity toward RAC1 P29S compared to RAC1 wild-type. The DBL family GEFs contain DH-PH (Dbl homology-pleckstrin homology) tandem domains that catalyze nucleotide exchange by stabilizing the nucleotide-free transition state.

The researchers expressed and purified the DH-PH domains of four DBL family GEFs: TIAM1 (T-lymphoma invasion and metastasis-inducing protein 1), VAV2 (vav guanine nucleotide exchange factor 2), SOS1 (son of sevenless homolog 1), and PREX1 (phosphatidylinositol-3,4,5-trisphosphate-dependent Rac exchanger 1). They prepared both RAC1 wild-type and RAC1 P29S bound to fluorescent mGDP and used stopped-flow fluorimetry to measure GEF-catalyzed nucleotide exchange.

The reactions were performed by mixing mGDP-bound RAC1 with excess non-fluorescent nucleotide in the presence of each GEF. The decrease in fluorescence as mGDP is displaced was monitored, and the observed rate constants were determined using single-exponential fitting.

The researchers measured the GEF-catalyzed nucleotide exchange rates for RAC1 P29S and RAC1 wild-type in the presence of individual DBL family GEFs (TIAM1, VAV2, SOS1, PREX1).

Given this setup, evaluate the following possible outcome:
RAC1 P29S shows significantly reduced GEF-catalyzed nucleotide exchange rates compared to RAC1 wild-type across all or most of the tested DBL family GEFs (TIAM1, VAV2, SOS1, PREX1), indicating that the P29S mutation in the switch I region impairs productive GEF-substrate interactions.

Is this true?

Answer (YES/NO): YES